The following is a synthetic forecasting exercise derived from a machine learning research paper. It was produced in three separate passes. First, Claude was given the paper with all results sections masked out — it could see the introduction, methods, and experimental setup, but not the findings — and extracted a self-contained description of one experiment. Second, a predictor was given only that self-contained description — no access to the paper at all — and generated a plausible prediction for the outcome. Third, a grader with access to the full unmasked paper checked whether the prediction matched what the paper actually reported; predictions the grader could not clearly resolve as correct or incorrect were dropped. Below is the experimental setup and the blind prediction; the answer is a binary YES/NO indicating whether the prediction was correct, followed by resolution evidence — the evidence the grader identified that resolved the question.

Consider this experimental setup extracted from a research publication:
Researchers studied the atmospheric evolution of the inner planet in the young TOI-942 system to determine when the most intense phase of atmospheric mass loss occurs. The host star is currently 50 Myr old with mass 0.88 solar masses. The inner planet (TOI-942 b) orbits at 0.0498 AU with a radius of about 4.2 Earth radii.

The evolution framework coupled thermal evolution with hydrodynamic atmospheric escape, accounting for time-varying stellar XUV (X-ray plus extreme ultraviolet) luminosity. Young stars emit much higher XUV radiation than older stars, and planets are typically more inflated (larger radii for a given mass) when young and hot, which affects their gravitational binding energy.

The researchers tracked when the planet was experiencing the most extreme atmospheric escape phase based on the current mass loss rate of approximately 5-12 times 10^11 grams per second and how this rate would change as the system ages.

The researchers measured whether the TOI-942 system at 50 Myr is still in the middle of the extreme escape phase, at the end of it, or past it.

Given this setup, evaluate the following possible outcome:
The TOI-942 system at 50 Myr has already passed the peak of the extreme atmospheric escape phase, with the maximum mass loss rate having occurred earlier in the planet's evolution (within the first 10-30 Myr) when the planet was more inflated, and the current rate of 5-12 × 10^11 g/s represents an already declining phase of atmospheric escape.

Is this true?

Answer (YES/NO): YES